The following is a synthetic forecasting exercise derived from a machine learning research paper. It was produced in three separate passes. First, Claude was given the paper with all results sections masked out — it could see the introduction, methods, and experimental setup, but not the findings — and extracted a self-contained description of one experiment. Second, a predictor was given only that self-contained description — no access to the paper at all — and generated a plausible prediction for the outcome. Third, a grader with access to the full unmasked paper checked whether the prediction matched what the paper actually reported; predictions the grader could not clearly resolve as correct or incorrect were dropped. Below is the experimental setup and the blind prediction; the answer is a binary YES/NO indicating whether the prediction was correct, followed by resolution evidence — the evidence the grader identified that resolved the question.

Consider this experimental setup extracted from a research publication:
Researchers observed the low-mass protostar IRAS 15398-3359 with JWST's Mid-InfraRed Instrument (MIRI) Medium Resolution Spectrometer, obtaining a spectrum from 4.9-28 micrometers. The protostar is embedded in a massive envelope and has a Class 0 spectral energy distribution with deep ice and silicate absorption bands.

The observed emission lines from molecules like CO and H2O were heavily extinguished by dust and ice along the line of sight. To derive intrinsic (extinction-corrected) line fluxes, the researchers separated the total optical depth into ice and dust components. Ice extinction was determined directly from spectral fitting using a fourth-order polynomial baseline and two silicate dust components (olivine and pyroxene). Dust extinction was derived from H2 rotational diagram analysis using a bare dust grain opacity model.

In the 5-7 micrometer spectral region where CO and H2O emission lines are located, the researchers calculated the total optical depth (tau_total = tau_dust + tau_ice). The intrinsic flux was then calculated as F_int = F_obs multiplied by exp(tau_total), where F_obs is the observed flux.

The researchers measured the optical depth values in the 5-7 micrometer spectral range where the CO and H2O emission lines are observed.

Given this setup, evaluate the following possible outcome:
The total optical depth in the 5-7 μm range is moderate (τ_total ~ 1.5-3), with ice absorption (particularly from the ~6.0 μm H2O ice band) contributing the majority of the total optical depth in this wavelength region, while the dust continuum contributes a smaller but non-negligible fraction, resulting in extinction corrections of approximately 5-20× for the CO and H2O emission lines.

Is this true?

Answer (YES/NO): NO